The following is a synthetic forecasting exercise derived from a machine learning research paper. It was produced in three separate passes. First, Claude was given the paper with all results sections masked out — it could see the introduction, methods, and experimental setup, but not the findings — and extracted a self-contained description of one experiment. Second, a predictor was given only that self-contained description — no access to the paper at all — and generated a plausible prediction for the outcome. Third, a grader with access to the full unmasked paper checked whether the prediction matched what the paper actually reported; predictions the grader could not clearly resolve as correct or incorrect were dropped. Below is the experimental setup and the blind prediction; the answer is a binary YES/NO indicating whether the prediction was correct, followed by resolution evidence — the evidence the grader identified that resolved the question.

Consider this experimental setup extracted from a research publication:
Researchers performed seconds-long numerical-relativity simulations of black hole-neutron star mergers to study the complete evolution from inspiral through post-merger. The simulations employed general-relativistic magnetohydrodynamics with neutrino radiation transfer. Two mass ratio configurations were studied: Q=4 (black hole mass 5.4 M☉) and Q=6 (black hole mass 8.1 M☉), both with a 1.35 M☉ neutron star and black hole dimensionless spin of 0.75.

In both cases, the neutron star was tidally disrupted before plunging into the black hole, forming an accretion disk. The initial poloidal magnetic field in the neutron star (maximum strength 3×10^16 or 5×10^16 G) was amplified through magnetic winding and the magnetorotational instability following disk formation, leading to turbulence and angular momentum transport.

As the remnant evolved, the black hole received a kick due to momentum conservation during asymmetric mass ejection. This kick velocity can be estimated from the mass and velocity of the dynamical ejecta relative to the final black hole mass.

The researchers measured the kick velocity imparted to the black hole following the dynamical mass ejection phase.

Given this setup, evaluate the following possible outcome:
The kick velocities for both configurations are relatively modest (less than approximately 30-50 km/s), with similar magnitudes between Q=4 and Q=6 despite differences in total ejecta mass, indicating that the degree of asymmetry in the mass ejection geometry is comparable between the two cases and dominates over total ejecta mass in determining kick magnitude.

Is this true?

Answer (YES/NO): NO